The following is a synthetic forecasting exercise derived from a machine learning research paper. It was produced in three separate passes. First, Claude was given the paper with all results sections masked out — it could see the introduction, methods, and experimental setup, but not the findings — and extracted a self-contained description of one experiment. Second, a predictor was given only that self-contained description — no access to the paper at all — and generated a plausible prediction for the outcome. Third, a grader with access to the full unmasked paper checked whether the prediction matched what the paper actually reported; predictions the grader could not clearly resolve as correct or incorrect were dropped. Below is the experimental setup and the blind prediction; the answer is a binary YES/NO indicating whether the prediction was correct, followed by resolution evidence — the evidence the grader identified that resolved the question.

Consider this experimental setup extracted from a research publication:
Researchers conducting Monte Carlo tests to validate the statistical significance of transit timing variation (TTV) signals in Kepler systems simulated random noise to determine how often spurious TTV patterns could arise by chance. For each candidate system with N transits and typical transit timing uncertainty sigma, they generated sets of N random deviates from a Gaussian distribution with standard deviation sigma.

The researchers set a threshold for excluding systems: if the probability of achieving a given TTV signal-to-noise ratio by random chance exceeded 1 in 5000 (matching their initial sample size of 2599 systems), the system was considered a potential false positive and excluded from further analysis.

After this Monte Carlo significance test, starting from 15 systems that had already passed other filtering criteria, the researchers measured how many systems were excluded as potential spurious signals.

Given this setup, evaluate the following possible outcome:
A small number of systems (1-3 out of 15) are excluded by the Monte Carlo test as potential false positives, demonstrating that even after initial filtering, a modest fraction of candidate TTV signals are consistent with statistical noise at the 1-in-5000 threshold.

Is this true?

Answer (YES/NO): YES